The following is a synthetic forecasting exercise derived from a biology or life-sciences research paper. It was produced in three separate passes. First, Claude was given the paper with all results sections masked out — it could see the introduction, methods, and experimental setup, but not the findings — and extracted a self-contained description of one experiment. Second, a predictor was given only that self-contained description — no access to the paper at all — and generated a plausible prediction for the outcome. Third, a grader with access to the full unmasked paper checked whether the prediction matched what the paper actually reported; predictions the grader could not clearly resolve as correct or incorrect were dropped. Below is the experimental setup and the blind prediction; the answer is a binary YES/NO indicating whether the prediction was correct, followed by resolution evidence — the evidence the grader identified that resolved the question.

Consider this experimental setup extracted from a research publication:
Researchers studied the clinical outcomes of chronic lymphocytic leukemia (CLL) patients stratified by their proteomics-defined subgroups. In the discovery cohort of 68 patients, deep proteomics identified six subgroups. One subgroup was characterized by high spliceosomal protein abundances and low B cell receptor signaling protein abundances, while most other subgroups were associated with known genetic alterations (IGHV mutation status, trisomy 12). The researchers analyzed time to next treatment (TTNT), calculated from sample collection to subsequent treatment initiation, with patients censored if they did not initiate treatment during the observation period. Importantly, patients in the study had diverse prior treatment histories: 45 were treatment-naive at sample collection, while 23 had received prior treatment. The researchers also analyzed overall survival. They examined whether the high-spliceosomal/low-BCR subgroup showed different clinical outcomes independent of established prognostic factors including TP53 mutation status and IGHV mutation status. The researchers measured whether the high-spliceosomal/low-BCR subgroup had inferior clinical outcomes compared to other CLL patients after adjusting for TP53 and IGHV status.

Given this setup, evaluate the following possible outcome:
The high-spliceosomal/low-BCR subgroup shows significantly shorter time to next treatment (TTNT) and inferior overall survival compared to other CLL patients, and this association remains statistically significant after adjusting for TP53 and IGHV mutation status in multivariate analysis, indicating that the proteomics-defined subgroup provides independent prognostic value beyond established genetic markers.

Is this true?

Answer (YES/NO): YES